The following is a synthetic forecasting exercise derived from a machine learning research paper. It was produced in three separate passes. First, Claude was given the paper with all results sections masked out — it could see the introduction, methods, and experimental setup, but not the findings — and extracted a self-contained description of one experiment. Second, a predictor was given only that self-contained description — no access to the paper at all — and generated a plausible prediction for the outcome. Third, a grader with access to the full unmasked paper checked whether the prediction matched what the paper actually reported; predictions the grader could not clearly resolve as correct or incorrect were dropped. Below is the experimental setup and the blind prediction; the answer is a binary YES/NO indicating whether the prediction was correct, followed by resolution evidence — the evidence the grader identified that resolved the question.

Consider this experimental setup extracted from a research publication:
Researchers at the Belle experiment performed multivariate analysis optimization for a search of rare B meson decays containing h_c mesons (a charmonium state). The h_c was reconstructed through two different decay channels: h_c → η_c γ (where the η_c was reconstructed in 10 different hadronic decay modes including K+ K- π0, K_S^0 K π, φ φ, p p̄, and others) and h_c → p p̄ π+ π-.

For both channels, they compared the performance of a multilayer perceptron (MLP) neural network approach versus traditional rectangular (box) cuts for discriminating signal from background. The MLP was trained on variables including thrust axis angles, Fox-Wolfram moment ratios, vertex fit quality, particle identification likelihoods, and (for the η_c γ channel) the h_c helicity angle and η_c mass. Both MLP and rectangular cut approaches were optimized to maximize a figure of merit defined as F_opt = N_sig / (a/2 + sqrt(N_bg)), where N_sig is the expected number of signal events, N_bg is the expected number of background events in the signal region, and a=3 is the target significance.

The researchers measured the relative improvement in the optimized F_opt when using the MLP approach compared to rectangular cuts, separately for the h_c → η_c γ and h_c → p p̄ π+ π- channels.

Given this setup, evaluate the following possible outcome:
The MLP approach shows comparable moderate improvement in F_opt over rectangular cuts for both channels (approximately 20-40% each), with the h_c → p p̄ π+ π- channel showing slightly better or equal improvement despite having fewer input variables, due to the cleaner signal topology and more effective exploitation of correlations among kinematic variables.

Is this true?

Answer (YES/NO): NO